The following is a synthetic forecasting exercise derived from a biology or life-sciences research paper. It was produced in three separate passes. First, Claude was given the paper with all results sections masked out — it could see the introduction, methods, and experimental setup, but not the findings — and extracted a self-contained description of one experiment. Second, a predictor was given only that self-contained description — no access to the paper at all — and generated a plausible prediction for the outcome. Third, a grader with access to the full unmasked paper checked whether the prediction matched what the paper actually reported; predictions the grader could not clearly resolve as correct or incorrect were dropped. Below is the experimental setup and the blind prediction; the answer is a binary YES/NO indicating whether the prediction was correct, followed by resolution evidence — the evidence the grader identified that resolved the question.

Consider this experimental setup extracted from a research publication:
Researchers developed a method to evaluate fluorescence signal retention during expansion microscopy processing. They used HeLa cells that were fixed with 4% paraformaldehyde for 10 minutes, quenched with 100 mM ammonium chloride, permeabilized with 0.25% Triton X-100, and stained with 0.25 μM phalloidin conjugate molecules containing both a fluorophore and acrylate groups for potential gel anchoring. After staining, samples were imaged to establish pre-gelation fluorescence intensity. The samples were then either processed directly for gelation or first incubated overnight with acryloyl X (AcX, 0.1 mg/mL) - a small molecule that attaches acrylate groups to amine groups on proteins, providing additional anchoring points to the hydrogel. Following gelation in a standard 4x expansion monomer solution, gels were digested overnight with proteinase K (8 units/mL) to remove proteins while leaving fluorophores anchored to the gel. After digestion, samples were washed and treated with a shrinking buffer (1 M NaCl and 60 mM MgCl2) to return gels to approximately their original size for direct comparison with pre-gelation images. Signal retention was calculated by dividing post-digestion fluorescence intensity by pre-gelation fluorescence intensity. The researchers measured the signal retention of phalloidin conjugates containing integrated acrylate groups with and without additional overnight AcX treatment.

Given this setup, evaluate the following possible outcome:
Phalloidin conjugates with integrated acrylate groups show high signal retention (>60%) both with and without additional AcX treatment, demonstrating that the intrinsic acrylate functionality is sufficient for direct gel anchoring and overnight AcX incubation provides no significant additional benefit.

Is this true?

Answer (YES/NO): NO